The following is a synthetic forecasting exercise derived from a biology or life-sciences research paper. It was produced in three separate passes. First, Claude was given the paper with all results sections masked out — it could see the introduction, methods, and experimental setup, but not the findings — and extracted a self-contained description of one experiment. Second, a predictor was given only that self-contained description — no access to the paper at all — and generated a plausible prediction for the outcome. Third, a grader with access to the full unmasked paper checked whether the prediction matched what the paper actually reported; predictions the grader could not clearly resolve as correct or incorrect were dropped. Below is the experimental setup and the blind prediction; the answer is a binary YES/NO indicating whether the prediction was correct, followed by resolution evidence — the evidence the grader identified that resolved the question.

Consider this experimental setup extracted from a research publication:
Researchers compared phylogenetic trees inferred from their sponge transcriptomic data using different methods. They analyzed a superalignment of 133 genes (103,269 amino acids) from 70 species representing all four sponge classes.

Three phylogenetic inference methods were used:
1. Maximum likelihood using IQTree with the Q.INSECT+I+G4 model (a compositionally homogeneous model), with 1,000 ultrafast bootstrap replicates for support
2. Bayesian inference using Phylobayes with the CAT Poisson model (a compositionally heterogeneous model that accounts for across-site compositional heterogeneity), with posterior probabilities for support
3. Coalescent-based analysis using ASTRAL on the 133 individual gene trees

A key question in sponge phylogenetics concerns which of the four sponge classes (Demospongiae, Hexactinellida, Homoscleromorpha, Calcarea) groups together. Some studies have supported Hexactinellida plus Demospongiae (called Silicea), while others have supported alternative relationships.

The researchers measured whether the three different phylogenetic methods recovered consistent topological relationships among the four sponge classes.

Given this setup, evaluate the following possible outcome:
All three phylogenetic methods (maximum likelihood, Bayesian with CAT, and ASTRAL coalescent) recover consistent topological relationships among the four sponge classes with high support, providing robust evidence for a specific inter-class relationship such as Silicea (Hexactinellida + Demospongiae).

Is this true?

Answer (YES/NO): YES